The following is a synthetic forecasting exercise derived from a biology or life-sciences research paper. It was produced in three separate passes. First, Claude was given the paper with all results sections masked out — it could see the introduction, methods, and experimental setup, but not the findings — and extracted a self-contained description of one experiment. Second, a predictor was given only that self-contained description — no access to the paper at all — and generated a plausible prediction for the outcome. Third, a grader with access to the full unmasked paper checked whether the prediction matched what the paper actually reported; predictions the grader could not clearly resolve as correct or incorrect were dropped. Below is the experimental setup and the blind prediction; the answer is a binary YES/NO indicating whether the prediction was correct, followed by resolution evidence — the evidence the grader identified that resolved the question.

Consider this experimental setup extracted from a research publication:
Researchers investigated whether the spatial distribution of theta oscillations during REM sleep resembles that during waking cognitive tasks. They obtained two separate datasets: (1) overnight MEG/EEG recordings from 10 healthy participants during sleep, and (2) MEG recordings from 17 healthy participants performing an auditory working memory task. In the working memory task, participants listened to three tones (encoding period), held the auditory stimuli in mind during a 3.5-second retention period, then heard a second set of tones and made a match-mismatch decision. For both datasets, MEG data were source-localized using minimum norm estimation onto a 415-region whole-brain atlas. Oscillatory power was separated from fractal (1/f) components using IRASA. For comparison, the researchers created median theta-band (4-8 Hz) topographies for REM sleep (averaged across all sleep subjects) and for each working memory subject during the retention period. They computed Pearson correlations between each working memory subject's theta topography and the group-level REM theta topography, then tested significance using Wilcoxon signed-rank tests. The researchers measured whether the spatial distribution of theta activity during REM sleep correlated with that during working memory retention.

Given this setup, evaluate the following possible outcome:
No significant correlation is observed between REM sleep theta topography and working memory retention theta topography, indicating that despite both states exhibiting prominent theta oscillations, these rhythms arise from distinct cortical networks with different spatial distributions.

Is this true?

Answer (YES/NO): NO